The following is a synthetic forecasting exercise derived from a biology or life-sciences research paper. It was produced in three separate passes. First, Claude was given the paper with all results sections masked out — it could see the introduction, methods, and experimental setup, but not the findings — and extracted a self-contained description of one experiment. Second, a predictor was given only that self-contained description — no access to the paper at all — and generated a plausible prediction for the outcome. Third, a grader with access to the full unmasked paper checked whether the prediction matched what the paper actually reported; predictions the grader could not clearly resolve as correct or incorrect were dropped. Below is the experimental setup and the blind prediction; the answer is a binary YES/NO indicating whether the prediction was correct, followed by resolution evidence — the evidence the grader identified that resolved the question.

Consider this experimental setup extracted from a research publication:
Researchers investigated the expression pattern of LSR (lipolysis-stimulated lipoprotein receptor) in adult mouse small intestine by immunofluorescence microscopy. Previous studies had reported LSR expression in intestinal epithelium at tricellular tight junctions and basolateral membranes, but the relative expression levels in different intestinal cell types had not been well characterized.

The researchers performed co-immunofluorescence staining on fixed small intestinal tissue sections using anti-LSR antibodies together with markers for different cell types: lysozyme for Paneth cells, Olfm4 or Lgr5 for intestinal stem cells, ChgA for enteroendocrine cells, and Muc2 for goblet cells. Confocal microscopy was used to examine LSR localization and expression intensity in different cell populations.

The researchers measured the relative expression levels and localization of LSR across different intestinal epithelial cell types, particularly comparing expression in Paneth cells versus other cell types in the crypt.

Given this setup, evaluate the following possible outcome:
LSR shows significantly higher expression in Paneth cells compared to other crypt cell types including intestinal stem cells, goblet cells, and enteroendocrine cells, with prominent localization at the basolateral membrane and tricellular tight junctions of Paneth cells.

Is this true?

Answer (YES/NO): NO